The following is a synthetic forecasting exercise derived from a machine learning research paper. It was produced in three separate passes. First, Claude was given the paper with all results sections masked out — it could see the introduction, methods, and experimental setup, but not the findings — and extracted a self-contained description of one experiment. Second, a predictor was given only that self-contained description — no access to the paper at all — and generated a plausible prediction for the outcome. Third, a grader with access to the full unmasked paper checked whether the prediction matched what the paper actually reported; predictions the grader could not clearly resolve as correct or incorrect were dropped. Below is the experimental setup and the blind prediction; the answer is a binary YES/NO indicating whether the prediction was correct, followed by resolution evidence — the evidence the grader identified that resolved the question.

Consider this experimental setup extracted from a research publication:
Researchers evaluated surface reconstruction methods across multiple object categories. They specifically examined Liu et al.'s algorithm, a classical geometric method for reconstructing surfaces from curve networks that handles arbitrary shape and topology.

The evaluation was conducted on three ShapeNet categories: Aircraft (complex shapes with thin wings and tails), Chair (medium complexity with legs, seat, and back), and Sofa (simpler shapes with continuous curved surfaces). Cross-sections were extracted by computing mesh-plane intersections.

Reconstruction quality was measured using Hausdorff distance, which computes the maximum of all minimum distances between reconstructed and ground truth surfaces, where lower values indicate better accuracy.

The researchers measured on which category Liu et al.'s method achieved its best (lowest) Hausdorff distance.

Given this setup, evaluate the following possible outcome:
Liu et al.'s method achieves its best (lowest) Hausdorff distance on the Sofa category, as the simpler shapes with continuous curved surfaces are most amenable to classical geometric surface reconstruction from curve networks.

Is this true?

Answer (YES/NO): NO